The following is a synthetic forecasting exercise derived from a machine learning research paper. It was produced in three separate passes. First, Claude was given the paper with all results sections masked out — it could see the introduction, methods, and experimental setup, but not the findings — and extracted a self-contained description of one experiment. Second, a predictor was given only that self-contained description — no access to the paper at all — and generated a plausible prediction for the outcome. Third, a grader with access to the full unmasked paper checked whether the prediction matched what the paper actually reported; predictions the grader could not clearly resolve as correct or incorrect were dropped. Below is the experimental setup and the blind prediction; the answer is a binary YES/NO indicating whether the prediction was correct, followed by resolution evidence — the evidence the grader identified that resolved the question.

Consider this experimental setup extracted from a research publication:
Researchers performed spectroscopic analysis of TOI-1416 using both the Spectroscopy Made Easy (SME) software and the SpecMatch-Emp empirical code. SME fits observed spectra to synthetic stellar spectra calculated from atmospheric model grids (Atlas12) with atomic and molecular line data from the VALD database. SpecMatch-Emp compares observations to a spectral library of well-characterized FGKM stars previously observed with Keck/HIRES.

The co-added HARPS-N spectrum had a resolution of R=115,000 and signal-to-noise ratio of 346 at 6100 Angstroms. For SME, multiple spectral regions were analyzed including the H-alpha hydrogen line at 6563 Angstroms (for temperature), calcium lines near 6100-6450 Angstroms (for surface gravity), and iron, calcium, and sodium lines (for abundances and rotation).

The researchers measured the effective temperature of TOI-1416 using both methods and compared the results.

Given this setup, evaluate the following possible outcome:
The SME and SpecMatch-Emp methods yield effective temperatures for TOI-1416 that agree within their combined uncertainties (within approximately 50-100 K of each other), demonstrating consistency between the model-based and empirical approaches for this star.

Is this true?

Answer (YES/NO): YES